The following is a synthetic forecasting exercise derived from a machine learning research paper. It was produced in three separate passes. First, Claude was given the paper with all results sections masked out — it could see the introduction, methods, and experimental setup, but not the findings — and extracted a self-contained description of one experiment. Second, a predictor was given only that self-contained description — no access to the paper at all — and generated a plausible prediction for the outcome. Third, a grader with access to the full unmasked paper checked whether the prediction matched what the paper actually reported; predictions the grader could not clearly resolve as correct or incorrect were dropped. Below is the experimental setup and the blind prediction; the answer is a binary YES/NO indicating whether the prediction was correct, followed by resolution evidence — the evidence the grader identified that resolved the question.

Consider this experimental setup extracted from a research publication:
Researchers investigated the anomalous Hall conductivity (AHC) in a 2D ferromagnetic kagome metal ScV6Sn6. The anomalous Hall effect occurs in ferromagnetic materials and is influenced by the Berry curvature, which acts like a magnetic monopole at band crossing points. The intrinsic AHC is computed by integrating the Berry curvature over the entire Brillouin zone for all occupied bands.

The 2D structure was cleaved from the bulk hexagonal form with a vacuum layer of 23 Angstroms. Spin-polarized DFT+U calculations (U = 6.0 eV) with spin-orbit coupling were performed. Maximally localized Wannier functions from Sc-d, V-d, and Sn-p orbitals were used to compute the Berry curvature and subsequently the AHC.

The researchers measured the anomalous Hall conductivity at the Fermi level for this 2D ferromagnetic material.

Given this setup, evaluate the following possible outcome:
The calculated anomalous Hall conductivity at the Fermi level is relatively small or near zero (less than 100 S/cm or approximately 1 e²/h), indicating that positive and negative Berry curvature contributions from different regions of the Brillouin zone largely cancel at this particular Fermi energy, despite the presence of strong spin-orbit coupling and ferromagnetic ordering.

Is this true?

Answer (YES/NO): NO